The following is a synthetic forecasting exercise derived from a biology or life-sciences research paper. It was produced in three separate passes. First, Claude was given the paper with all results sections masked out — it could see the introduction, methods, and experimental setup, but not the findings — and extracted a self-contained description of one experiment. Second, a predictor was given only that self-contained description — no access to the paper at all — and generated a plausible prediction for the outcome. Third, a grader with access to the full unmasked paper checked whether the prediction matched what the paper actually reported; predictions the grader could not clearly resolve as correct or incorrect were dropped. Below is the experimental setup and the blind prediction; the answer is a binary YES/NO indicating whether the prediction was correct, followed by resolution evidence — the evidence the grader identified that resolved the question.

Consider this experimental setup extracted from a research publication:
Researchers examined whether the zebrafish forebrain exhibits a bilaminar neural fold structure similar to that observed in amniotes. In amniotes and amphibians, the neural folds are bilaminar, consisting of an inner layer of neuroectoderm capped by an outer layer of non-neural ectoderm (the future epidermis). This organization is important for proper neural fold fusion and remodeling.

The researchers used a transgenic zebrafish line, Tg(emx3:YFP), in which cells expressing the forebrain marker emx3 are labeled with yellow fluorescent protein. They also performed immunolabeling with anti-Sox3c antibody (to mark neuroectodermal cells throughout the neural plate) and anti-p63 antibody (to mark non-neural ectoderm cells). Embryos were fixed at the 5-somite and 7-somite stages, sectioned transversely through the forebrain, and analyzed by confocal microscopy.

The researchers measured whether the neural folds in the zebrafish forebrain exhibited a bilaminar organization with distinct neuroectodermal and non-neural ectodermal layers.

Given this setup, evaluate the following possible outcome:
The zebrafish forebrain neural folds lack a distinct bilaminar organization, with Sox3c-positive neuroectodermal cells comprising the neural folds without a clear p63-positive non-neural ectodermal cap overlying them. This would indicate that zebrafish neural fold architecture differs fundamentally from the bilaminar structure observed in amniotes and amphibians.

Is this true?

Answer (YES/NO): NO